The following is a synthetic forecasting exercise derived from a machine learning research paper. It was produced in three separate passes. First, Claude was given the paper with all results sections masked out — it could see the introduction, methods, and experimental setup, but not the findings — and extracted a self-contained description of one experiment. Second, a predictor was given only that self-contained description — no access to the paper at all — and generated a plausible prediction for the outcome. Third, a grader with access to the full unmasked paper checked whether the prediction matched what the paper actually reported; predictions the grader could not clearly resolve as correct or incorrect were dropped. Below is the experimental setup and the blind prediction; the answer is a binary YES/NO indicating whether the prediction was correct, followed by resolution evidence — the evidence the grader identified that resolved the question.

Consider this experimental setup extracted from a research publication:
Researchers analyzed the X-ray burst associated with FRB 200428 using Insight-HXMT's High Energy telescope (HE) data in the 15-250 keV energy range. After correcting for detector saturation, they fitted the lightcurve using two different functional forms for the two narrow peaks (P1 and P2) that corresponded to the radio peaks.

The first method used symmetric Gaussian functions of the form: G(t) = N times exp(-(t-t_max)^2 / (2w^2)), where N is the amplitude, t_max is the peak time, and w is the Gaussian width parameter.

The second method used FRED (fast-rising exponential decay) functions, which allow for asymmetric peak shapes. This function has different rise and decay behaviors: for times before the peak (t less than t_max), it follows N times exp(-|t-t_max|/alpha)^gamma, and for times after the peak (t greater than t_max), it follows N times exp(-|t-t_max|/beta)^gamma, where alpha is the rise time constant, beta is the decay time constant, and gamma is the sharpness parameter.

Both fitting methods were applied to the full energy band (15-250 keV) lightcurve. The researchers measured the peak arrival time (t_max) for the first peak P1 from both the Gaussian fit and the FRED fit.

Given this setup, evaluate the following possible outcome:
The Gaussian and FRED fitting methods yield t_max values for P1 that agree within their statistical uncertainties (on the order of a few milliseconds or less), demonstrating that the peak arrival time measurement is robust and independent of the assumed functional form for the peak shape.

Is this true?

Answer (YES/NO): YES